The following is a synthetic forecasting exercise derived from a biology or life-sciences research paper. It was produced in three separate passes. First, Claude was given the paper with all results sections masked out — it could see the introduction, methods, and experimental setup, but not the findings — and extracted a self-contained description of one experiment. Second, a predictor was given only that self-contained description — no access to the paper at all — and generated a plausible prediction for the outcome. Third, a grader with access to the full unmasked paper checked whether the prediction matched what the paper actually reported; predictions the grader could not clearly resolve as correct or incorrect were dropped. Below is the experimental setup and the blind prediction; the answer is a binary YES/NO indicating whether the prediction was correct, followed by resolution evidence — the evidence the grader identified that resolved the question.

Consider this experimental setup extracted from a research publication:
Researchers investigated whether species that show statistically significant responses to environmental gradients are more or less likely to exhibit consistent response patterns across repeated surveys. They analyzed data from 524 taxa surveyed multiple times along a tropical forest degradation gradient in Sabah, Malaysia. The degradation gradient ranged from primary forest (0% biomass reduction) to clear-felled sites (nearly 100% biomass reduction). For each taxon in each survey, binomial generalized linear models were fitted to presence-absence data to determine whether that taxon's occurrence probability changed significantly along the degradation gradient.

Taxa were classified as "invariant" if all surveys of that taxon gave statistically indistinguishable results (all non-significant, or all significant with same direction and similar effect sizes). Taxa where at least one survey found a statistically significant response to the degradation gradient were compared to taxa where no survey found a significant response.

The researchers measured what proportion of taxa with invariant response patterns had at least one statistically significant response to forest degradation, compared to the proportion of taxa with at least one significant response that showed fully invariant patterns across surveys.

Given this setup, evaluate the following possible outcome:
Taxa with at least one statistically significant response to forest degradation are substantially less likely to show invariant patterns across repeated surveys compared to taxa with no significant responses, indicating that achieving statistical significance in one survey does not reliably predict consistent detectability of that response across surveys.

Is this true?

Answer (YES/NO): YES